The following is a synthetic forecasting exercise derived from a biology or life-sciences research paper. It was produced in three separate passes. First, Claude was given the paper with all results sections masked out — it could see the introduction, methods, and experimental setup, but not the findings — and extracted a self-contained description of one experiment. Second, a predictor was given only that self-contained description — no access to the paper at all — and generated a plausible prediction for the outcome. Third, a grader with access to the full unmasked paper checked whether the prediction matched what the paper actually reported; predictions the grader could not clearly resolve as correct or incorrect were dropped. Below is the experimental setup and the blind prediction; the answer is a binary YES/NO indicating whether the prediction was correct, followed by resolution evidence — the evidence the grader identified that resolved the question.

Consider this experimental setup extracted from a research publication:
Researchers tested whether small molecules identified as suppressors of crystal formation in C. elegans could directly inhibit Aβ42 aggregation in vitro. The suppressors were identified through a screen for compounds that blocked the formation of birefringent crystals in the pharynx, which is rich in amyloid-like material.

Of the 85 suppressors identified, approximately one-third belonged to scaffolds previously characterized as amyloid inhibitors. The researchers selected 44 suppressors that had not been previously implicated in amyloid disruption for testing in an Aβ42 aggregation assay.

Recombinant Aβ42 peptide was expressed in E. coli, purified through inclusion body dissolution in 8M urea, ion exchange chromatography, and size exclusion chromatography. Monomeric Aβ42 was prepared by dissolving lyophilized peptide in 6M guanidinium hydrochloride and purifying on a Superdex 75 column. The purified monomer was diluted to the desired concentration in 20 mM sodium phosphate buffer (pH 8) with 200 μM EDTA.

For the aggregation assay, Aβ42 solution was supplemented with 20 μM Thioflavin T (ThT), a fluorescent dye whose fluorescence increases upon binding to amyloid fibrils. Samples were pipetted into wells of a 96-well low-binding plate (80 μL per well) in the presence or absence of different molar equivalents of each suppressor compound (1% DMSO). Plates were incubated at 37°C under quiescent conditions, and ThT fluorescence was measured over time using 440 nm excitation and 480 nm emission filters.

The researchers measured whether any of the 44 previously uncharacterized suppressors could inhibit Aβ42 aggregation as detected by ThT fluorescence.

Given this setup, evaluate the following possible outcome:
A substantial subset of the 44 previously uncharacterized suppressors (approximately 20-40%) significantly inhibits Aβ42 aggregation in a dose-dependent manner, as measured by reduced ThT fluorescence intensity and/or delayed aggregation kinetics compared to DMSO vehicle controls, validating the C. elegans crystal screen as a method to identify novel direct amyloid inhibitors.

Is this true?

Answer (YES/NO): YES